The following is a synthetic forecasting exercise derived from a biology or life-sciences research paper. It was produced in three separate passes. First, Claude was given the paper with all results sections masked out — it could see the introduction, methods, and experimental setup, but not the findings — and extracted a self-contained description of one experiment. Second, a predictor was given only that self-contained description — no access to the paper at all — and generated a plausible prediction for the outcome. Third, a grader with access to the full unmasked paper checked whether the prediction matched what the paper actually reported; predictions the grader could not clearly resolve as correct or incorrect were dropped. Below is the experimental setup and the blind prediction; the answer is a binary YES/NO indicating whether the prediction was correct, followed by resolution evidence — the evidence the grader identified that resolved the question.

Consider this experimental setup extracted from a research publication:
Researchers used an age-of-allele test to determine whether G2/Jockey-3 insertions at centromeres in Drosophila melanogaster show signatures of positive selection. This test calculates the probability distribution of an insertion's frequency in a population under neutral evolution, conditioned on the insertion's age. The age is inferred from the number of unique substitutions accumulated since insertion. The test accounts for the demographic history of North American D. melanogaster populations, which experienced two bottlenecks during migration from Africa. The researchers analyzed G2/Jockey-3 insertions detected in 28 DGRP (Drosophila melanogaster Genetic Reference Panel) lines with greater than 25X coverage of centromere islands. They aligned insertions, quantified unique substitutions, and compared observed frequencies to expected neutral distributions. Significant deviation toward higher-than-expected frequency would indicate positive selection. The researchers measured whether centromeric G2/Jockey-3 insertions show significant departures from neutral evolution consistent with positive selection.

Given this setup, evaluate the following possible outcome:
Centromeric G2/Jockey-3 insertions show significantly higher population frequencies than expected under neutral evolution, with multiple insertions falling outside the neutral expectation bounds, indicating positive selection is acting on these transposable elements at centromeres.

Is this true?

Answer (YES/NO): NO